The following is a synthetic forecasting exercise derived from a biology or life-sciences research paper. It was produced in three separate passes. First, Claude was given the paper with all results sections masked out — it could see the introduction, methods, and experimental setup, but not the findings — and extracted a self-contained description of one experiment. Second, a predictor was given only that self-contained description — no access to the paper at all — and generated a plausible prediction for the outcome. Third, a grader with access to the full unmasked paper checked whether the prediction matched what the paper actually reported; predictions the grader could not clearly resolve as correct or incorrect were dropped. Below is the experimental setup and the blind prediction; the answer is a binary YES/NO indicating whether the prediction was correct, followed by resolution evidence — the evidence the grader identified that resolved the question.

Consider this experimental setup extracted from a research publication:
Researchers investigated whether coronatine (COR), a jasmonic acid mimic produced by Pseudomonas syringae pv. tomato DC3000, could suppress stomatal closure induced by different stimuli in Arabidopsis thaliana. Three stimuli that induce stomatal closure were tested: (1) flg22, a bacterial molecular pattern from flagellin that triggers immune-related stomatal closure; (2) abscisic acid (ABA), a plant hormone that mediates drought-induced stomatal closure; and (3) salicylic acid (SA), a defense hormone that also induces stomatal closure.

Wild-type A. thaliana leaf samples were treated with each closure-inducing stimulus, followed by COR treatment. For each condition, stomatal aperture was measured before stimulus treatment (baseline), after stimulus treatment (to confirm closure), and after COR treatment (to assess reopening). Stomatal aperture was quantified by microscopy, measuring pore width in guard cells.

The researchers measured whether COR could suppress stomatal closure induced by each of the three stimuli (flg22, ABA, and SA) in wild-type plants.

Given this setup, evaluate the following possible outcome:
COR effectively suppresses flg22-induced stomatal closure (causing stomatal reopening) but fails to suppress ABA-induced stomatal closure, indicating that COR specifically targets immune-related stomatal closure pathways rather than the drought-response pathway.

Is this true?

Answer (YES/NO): NO